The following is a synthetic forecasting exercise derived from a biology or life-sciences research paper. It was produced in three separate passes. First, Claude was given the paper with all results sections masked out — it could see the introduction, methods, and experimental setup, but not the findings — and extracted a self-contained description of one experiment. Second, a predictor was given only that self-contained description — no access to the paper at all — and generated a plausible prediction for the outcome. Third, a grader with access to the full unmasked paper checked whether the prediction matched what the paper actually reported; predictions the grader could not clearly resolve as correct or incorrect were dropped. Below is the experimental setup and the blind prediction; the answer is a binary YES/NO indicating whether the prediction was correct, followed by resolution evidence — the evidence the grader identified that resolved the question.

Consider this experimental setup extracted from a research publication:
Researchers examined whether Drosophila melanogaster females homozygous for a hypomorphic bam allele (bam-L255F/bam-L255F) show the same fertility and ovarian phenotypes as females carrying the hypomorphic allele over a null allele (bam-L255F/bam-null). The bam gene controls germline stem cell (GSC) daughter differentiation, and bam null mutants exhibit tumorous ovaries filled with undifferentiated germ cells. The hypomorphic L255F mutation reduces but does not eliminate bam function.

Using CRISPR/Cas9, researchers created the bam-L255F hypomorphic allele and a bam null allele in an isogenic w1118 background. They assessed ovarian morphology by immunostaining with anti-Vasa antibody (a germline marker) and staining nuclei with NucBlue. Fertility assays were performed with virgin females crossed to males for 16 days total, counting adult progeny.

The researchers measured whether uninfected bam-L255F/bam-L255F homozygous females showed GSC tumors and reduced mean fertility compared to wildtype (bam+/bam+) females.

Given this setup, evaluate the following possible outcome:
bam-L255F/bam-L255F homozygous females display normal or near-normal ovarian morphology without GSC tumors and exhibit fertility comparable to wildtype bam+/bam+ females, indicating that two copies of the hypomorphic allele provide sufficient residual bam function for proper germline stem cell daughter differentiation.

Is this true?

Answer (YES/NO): YES